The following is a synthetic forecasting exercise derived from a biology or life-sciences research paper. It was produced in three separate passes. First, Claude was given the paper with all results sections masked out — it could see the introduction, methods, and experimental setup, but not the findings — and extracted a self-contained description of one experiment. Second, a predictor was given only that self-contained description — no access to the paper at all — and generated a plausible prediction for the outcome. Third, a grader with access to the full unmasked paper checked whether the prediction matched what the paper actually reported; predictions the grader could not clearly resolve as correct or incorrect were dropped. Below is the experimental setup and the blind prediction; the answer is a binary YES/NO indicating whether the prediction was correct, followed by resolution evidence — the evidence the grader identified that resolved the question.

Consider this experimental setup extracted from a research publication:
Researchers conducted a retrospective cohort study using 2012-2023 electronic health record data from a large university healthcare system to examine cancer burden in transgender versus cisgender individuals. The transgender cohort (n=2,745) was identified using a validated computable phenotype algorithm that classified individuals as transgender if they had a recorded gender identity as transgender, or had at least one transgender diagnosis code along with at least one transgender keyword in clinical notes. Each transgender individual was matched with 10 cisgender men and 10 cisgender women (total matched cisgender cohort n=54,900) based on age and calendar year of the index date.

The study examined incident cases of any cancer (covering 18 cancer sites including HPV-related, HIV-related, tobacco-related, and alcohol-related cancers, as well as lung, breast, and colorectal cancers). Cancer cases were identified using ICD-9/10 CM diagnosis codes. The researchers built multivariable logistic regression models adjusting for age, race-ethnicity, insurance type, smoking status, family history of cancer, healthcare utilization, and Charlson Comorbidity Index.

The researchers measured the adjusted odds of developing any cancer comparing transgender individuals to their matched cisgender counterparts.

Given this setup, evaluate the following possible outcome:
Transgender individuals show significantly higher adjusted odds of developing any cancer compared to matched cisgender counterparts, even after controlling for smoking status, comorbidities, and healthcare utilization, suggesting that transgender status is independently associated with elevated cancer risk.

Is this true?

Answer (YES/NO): NO